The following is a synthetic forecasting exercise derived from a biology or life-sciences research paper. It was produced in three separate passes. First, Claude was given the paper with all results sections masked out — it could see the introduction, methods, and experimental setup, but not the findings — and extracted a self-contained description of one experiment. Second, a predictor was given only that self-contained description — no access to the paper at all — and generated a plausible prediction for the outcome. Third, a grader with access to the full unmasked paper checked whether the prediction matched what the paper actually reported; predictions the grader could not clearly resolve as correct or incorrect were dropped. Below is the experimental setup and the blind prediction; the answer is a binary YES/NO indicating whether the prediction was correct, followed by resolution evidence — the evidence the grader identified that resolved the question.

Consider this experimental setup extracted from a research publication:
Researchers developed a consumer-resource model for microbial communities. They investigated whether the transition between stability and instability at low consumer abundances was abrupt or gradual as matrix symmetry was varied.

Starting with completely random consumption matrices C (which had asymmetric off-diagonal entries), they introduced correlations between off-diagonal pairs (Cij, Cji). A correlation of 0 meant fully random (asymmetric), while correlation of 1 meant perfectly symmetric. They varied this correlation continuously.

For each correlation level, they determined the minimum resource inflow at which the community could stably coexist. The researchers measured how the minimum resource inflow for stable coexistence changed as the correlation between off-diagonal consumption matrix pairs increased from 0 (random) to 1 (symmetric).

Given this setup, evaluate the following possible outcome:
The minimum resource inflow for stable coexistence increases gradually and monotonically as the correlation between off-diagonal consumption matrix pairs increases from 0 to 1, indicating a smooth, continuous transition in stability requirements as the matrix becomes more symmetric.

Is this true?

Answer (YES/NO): NO